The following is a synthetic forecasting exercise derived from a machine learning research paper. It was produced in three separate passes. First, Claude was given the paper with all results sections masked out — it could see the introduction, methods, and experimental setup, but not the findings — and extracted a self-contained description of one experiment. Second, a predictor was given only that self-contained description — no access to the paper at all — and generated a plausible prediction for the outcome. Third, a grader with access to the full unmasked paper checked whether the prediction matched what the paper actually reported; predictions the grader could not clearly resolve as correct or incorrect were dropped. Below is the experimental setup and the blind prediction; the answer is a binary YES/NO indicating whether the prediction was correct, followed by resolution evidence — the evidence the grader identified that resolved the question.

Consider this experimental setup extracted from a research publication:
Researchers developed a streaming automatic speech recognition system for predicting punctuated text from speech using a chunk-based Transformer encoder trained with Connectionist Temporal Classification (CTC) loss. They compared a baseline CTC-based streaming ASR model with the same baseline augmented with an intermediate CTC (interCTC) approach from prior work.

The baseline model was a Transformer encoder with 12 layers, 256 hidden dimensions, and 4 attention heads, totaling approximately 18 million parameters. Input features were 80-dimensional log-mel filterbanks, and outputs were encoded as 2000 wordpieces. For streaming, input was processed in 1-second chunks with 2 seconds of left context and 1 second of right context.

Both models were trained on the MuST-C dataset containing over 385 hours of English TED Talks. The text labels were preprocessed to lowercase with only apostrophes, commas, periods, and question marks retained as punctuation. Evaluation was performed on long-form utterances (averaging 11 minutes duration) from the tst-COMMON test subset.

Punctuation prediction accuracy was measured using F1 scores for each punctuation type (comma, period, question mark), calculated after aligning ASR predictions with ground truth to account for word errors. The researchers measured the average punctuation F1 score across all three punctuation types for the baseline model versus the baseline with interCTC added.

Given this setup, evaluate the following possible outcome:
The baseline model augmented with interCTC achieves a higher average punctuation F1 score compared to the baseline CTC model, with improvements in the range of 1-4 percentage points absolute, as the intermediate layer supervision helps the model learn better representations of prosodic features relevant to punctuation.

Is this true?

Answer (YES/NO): NO